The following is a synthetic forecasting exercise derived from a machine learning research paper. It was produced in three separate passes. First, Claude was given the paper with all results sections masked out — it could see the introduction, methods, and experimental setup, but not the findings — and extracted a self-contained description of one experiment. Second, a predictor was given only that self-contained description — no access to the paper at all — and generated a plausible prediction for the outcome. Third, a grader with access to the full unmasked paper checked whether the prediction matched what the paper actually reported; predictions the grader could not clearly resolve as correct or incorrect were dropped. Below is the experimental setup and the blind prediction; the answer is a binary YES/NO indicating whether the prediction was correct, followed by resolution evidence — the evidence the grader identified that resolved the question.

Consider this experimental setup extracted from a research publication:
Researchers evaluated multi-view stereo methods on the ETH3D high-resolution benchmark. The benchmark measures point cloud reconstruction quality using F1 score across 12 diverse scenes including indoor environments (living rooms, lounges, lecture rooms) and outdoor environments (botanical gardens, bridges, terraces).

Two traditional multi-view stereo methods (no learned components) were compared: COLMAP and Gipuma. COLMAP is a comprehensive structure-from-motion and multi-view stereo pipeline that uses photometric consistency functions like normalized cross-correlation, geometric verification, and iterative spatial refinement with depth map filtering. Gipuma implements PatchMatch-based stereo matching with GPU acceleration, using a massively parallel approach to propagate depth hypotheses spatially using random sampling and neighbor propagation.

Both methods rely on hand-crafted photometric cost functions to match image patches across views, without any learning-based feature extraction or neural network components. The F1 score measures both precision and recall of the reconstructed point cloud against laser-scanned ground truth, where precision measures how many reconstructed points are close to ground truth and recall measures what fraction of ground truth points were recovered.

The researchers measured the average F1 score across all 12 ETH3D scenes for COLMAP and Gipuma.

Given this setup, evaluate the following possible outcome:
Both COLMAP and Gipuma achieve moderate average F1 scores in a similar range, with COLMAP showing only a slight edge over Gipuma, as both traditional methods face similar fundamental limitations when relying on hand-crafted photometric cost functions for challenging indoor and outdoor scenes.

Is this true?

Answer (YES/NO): NO